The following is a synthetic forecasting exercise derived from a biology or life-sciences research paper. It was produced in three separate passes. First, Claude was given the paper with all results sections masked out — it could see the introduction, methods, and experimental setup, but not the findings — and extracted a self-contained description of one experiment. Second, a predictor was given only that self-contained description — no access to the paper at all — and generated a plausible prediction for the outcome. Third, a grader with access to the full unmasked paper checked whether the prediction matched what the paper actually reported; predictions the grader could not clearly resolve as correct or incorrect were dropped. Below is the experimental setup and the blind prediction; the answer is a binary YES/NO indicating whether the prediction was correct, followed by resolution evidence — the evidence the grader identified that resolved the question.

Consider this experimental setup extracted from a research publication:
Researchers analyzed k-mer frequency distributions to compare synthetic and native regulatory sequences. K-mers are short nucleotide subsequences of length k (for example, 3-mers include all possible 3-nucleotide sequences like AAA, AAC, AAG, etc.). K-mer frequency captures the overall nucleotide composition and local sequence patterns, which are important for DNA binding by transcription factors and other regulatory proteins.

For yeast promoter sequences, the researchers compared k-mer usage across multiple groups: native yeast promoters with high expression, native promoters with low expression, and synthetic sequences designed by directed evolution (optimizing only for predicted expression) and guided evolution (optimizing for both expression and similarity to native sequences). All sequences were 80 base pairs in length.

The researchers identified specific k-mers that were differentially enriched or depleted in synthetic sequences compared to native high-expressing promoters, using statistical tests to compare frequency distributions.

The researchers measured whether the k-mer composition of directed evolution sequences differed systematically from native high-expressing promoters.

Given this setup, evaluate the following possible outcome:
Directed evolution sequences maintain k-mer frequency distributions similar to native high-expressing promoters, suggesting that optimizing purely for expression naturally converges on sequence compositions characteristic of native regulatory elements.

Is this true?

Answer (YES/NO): NO